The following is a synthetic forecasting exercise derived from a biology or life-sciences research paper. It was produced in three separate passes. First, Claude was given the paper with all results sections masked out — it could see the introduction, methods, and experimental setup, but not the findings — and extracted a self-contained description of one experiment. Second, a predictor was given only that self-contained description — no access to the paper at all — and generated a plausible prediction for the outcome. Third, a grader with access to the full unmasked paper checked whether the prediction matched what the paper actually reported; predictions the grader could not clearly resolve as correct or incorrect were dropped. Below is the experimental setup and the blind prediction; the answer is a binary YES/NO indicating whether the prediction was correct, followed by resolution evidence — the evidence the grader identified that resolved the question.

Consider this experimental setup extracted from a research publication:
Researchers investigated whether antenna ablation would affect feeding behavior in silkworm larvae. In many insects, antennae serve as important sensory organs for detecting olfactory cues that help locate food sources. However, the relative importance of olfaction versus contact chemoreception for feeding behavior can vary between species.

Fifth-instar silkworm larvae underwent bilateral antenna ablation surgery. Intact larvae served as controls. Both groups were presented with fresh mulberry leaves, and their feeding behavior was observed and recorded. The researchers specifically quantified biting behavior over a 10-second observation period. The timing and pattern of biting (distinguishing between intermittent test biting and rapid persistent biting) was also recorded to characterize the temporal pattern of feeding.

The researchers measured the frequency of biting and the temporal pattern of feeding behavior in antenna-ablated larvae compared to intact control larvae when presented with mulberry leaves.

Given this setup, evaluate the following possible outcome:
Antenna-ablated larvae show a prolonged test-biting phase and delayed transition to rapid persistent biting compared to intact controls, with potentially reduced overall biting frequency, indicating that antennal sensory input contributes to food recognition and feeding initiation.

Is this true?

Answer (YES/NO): NO